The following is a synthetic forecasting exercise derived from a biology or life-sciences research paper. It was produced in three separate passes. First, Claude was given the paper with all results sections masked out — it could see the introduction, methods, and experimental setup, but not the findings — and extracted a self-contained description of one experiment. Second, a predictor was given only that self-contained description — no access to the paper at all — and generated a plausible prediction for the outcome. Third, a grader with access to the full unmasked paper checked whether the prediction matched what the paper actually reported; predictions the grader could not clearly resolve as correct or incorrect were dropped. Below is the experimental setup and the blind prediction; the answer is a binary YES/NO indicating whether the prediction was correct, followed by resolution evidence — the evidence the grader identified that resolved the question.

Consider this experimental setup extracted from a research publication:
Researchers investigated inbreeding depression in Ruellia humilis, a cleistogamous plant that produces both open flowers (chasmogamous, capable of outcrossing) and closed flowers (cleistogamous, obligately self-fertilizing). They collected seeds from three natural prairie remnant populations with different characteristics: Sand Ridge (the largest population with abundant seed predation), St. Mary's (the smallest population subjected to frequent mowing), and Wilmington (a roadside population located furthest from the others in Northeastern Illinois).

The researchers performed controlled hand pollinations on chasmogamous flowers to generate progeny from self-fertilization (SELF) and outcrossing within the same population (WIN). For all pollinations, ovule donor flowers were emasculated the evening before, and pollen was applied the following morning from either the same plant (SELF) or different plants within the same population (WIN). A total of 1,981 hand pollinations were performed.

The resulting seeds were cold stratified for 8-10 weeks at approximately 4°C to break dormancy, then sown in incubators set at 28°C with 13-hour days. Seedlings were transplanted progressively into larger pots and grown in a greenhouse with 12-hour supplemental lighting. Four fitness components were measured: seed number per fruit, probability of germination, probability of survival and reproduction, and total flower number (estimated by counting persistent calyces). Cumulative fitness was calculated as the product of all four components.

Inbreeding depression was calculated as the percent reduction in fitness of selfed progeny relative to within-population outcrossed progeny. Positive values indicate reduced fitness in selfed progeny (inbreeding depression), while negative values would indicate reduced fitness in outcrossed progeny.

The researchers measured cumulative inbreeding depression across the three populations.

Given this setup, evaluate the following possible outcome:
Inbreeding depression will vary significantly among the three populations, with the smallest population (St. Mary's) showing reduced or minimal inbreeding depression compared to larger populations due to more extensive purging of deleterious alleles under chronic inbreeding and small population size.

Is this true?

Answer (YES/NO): NO